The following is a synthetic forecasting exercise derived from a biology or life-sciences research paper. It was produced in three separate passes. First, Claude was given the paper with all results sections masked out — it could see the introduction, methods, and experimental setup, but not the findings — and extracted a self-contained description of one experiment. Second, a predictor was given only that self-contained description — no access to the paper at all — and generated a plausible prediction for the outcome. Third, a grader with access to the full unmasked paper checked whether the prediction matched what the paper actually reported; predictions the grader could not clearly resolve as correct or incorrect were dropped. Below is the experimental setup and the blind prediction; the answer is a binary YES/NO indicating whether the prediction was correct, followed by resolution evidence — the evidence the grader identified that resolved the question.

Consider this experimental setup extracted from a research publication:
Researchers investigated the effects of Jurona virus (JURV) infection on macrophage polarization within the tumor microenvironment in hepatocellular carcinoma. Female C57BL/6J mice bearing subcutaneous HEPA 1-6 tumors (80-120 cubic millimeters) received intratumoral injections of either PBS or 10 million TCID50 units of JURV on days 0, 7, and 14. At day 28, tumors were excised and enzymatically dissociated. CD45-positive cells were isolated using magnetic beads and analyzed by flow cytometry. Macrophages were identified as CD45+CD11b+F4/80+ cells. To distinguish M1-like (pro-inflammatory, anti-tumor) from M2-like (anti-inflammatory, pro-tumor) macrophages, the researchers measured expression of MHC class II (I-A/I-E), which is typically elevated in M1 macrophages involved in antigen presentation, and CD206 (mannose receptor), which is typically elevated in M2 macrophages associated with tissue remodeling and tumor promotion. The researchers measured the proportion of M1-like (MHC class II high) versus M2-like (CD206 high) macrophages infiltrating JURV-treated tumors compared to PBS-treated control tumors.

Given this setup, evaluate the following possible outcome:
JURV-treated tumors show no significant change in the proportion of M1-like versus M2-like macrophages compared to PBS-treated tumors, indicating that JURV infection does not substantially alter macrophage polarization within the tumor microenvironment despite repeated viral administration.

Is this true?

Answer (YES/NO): NO